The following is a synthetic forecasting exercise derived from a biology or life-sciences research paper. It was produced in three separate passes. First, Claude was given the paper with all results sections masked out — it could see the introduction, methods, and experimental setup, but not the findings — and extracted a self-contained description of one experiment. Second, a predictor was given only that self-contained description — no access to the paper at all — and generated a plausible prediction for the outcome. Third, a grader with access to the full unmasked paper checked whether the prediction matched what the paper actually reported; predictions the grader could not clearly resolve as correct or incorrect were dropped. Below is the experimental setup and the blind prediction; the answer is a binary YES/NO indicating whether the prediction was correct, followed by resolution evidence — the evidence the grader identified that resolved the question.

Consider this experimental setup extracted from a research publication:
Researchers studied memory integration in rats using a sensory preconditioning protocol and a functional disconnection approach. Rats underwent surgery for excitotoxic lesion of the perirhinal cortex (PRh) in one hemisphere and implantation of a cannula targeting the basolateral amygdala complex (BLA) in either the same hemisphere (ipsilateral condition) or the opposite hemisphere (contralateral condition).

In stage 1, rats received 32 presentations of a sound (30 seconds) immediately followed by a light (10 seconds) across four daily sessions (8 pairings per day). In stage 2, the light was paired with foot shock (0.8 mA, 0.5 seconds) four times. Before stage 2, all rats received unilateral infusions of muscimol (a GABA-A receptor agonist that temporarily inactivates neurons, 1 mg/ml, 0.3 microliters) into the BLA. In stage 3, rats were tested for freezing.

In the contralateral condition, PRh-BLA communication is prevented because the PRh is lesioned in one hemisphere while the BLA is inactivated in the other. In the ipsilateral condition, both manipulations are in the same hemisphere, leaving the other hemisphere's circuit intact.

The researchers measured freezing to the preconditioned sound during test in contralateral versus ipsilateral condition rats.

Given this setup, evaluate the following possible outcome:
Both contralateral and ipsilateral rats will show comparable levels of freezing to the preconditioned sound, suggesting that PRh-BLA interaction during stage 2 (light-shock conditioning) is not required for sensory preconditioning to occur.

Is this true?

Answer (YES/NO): YES